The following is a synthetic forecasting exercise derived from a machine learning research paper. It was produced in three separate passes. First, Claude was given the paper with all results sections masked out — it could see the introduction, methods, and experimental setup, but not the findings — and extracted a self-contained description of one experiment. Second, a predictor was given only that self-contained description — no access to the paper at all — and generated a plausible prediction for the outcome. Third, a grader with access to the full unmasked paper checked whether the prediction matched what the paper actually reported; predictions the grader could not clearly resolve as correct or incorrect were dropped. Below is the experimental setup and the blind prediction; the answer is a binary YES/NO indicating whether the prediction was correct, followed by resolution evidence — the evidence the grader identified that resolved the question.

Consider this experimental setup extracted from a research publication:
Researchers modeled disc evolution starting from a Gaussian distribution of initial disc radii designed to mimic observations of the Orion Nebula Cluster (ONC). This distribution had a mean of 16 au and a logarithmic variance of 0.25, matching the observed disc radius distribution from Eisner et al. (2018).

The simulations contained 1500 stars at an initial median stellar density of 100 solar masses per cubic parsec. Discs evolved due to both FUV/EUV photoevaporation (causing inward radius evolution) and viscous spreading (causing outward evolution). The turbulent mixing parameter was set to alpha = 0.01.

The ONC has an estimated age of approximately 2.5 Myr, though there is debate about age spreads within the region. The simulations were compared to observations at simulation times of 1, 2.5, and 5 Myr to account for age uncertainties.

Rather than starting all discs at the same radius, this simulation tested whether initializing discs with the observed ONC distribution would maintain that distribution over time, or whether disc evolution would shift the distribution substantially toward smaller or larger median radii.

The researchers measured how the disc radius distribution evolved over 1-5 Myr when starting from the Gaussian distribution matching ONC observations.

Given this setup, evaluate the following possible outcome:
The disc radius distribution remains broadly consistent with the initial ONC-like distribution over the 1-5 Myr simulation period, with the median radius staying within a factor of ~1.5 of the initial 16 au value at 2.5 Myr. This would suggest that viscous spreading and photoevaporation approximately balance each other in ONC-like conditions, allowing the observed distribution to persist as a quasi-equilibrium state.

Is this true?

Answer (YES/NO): NO